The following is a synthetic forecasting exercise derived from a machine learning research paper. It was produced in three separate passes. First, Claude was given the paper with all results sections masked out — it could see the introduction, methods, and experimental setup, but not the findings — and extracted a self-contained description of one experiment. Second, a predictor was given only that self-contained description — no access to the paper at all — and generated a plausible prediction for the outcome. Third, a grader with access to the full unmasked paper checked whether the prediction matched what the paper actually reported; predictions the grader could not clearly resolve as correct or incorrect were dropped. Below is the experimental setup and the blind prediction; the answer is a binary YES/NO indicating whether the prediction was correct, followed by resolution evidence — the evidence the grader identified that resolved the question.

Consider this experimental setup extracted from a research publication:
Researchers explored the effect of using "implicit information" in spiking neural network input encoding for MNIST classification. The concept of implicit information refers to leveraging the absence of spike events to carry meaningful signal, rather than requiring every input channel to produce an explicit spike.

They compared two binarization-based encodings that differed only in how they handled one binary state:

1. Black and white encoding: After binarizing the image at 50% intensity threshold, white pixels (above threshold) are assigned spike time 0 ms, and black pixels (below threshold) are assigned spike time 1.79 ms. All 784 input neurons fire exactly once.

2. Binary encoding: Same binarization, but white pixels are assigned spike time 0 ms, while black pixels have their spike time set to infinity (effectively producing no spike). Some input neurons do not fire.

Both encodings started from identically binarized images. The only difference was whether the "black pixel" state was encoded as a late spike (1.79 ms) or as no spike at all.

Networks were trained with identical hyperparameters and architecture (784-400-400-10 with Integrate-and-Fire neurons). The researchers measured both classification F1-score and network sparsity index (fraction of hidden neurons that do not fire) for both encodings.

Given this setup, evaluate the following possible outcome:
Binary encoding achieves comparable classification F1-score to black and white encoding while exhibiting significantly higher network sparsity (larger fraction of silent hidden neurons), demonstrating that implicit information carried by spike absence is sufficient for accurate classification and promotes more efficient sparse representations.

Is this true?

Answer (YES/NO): YES